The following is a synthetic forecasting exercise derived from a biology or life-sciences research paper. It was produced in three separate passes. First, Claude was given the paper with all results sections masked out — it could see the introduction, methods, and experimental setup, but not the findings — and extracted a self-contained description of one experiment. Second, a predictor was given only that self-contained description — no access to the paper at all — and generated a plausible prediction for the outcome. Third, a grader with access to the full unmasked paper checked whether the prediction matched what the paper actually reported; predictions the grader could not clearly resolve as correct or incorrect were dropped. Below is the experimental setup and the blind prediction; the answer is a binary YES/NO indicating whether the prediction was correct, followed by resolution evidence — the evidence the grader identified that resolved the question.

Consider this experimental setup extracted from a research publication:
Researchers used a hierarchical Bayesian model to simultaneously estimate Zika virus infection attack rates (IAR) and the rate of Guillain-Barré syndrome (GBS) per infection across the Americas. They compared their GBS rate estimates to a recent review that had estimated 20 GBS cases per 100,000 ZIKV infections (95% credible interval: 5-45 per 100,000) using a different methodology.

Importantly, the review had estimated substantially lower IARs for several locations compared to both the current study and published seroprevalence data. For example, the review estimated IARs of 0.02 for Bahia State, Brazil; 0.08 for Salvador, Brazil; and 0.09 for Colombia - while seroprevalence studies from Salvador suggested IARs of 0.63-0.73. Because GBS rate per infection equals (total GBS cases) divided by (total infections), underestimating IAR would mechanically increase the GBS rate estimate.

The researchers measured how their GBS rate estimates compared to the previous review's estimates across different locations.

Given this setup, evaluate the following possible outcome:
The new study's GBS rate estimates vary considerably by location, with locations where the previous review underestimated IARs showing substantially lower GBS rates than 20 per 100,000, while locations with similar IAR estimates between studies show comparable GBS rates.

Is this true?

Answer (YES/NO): YES